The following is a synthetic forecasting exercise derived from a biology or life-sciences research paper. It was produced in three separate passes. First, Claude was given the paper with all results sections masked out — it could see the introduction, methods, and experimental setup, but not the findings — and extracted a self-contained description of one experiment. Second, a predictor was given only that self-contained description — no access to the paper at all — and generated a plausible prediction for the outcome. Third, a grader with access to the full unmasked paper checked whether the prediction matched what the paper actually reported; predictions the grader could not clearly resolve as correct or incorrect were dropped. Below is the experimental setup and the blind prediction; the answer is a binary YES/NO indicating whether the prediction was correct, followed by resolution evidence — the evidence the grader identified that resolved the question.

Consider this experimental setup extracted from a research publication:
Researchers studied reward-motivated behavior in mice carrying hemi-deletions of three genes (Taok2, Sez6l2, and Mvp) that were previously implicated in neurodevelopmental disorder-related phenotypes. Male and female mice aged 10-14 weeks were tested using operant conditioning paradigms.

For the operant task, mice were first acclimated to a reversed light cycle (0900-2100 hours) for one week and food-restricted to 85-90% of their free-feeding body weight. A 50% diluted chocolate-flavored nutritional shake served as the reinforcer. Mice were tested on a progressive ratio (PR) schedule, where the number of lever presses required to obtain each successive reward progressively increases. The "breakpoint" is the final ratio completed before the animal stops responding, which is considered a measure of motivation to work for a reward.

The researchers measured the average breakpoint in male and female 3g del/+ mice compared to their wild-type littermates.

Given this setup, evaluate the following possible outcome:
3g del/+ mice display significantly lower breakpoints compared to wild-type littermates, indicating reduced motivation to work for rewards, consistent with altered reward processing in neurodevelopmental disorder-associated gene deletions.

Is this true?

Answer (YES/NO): NO